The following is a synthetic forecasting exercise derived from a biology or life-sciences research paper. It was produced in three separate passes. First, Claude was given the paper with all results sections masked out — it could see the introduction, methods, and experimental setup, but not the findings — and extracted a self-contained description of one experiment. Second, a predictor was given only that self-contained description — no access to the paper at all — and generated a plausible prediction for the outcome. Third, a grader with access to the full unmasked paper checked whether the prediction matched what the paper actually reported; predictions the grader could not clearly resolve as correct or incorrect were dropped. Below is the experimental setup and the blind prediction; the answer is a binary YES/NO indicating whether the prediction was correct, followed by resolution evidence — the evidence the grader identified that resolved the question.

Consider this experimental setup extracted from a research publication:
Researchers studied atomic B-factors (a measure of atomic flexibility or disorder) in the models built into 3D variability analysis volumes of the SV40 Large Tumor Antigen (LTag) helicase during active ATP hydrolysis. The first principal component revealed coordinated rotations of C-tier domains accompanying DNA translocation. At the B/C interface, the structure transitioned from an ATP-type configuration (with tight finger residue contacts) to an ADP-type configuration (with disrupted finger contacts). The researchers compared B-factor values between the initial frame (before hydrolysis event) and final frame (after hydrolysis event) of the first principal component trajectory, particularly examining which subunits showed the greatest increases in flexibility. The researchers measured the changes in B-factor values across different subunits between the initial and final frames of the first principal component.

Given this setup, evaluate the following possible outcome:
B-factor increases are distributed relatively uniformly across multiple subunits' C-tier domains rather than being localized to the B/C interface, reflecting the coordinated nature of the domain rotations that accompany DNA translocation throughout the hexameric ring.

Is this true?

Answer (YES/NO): NO